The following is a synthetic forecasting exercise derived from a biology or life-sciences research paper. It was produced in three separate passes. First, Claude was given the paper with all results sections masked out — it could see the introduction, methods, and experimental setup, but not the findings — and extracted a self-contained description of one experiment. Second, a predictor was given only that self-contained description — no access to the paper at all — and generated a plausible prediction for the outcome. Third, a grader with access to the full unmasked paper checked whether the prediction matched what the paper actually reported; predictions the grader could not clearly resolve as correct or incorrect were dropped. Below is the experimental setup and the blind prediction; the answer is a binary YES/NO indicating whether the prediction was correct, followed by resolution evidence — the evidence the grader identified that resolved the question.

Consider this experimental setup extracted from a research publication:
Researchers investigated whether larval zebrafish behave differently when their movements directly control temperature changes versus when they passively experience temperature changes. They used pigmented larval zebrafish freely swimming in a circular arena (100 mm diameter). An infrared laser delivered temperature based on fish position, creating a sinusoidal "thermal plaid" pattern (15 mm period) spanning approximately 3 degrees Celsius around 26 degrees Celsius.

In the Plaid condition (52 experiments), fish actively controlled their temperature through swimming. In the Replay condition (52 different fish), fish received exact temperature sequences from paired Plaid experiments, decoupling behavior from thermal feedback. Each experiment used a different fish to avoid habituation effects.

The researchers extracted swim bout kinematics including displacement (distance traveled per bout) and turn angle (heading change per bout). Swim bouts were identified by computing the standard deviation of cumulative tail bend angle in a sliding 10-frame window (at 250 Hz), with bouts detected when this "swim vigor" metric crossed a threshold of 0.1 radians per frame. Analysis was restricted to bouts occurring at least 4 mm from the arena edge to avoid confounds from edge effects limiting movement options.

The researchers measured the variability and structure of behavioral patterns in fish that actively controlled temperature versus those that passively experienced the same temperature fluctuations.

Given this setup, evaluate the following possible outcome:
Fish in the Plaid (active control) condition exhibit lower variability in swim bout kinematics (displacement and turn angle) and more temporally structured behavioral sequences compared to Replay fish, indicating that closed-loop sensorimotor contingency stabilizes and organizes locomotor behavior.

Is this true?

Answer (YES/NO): NO